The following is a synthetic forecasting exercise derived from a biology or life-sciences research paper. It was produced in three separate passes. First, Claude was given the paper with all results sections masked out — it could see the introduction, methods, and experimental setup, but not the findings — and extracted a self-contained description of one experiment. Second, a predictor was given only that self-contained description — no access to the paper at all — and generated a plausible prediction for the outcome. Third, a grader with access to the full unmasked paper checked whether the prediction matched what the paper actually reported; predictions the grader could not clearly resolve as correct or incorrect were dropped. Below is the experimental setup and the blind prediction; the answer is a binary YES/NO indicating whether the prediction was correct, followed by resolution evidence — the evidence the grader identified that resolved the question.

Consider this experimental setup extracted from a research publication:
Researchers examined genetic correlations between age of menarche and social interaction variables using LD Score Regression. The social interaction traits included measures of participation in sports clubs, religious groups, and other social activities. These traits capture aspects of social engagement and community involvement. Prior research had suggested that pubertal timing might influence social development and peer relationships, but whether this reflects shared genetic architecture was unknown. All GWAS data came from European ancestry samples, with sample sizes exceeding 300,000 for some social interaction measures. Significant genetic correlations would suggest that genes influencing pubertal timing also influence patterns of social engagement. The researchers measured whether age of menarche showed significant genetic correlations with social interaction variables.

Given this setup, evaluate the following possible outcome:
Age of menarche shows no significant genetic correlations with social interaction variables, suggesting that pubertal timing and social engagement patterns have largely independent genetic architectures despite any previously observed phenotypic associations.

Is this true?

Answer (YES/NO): YES